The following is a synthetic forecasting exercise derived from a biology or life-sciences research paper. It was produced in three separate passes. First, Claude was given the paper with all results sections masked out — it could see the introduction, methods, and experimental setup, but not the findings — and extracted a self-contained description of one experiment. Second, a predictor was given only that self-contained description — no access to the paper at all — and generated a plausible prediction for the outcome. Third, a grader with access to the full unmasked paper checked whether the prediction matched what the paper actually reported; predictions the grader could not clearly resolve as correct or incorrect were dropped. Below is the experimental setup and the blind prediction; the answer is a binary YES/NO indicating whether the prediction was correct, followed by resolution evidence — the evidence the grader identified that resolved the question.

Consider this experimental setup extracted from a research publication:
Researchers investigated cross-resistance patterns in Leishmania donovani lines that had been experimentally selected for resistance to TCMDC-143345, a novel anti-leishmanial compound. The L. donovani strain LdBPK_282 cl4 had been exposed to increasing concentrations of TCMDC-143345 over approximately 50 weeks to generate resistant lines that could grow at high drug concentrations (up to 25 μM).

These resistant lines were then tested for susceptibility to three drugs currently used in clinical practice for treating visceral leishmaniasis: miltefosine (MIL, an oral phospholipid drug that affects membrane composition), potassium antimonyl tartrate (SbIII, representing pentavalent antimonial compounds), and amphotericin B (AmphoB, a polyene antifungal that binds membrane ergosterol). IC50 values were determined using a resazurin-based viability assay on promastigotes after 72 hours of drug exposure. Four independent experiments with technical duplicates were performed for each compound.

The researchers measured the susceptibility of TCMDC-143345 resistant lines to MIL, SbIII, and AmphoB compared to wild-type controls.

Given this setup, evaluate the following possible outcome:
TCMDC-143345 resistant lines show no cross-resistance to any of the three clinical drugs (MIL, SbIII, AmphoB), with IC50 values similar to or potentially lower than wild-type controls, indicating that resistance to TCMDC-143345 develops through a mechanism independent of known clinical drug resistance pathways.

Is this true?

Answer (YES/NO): YES